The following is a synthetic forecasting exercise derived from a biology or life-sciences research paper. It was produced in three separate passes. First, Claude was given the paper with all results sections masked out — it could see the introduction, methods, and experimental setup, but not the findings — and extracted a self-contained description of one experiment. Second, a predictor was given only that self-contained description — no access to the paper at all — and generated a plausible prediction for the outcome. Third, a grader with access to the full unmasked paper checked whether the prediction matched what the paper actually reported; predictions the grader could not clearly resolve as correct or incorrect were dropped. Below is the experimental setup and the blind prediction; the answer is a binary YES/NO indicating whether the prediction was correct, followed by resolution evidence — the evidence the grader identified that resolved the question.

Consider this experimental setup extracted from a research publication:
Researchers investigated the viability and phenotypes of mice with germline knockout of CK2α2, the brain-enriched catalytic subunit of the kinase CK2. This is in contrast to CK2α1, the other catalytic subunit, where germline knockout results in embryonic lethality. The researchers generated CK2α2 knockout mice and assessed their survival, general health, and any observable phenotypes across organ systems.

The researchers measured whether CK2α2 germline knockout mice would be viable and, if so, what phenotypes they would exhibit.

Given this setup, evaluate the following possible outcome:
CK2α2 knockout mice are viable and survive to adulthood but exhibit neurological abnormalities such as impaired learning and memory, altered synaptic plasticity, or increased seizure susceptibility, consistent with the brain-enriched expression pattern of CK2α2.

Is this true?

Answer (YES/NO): NO